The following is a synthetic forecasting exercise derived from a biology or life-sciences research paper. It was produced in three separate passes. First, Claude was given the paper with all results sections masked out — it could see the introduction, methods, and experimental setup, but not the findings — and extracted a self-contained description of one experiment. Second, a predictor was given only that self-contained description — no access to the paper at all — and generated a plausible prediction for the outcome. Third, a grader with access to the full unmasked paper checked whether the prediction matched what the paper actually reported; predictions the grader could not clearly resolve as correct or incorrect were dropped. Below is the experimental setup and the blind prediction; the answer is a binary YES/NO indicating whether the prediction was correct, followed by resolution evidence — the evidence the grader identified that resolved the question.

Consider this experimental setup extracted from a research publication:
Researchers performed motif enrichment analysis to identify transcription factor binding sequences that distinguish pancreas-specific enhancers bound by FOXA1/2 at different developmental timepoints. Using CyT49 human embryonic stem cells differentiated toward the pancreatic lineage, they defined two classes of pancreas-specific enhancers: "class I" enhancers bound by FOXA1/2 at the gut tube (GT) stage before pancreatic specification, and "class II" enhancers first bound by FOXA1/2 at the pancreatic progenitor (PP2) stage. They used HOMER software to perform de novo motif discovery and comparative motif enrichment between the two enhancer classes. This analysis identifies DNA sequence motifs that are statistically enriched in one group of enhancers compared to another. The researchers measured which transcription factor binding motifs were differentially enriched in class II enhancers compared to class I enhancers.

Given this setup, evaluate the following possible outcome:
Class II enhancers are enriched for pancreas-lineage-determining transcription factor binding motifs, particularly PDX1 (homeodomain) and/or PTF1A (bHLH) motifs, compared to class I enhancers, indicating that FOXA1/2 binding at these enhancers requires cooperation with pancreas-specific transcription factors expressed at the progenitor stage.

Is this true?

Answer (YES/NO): YES